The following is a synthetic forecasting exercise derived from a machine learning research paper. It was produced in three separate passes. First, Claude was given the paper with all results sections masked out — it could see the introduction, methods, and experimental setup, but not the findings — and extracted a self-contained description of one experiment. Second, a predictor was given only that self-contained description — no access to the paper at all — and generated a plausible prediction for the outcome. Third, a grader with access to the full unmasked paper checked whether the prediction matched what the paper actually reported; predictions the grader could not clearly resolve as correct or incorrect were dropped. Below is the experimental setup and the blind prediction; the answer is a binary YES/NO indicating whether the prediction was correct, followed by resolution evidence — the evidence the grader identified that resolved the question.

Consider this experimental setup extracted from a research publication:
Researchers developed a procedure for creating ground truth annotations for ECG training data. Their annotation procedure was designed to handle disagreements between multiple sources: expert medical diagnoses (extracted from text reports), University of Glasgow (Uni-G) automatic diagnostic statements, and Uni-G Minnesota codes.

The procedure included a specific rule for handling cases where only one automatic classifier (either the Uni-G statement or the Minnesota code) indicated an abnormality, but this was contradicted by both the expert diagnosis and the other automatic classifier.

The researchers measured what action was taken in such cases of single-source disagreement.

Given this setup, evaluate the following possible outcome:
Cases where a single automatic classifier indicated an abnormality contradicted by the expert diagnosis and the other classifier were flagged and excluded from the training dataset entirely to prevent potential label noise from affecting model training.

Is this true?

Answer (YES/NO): NO